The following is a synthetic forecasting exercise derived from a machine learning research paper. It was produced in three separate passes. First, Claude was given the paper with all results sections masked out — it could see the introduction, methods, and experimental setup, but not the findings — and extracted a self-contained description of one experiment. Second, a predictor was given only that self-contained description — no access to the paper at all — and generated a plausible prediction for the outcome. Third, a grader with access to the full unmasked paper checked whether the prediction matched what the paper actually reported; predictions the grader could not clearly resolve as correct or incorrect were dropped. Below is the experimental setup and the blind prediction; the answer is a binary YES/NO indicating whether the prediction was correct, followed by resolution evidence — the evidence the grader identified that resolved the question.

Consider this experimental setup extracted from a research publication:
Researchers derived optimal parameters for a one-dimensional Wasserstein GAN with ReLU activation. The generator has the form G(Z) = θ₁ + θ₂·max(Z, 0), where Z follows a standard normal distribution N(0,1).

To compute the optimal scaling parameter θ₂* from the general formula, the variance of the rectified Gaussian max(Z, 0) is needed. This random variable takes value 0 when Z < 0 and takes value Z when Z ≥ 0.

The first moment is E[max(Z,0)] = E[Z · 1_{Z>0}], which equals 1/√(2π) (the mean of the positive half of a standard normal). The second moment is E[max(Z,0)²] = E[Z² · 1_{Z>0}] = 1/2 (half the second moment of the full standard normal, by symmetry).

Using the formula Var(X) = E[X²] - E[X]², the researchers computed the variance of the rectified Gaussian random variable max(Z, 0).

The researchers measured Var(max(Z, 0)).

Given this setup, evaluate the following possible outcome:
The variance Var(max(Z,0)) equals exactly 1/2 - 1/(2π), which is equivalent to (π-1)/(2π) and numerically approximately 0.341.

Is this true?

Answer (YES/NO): YES